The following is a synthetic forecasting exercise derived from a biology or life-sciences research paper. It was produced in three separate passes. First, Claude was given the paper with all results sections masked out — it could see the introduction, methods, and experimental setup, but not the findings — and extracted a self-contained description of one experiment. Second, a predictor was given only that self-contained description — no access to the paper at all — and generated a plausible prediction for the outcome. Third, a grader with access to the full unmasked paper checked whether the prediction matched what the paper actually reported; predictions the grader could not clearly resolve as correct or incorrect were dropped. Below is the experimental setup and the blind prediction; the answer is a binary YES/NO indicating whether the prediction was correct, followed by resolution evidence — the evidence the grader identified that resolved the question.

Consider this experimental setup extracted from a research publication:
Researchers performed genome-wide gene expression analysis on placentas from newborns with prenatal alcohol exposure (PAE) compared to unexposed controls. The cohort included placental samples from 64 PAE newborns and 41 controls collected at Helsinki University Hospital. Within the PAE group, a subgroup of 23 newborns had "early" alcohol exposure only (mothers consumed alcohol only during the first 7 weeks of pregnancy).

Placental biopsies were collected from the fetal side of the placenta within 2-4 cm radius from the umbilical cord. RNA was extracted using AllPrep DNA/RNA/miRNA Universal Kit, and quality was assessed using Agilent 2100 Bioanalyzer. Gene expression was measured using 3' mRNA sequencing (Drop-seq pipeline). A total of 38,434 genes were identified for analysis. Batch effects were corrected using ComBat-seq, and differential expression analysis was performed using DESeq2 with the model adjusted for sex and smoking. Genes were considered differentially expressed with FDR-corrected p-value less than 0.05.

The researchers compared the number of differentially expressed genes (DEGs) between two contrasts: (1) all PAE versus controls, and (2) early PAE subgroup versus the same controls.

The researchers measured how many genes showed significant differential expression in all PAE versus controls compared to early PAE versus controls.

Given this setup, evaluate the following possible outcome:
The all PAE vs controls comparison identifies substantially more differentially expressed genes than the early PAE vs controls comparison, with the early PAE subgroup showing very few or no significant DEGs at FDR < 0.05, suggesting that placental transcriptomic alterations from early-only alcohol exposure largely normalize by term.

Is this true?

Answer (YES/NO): NO